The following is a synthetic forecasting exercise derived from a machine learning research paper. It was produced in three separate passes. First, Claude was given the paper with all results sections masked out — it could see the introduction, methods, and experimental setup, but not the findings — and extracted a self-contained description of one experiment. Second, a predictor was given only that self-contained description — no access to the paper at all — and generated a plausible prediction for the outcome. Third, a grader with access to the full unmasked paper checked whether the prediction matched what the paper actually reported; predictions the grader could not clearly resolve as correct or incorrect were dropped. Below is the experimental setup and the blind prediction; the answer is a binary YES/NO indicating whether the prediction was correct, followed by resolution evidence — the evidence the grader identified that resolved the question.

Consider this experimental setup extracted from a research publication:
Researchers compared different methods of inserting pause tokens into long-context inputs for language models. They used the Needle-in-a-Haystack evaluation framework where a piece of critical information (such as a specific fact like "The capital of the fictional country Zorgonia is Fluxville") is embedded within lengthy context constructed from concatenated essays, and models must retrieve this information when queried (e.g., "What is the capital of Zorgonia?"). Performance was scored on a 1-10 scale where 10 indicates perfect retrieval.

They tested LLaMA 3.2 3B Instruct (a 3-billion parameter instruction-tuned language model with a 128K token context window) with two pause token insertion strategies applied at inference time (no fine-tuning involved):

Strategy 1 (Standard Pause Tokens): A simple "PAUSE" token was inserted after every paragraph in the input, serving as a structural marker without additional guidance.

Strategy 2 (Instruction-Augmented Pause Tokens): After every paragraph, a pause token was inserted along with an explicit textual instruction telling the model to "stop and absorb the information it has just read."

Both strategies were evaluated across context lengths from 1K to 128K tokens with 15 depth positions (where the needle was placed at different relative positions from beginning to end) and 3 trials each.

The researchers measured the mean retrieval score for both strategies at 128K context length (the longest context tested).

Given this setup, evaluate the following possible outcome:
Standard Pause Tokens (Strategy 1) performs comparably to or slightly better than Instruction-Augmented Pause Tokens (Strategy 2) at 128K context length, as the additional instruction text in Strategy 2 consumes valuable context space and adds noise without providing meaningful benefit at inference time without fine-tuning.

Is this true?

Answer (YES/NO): YES